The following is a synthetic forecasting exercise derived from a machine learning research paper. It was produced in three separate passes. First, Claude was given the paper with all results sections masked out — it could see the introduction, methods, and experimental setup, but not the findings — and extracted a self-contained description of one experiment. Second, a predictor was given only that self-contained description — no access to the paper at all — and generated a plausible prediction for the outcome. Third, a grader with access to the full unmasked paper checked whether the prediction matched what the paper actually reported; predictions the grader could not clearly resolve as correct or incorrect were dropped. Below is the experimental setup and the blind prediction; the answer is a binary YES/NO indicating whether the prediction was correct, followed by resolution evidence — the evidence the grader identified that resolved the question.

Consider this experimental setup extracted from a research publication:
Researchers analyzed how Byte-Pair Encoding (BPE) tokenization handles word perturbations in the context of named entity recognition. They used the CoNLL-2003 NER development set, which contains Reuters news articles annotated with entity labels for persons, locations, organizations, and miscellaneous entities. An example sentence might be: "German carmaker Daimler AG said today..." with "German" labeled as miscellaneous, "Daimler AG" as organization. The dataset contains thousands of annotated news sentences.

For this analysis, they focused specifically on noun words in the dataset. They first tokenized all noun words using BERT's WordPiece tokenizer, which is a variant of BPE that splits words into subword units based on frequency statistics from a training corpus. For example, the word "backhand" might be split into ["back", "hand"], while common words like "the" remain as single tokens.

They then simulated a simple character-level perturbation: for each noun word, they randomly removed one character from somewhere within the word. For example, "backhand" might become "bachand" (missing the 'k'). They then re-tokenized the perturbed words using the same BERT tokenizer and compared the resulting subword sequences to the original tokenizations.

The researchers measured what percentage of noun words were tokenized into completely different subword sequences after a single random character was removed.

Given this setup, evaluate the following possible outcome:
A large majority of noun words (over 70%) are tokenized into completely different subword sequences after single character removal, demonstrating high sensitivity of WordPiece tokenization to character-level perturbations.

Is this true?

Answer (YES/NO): YES